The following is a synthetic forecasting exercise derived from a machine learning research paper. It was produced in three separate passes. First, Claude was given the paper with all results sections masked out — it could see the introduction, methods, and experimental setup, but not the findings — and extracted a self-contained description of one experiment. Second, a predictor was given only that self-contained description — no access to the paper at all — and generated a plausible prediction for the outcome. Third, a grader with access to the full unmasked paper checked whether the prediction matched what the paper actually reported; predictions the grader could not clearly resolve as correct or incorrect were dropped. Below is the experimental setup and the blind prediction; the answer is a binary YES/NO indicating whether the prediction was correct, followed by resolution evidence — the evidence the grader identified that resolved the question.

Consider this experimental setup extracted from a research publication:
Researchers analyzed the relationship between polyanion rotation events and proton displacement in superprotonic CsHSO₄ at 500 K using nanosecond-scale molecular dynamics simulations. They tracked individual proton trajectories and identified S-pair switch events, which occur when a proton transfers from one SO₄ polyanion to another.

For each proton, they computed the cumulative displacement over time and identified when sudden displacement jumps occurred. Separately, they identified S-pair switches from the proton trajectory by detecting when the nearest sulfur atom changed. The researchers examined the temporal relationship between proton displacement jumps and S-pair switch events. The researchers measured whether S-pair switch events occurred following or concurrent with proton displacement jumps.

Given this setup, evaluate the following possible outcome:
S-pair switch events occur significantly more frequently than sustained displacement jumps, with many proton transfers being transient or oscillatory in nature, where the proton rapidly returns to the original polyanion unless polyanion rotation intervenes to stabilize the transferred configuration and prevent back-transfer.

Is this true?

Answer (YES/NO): NO